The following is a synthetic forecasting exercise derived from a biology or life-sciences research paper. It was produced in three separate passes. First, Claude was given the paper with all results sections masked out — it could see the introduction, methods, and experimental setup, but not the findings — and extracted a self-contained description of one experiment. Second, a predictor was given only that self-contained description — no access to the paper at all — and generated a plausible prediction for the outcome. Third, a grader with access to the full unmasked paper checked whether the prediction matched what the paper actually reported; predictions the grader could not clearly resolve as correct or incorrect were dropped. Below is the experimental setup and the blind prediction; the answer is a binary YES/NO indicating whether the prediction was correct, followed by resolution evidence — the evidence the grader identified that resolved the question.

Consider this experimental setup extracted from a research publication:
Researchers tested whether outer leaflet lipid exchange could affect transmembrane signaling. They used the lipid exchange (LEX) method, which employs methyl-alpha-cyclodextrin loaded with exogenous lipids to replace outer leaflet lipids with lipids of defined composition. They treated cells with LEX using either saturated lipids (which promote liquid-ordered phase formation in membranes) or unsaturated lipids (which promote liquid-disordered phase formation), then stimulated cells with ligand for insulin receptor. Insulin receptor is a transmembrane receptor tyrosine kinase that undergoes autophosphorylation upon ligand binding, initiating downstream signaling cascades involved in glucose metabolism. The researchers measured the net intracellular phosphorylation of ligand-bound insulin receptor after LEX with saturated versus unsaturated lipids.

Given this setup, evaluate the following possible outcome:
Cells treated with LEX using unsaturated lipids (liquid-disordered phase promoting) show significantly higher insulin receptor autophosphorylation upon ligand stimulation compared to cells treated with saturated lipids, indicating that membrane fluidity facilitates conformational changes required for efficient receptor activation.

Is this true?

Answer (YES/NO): NO